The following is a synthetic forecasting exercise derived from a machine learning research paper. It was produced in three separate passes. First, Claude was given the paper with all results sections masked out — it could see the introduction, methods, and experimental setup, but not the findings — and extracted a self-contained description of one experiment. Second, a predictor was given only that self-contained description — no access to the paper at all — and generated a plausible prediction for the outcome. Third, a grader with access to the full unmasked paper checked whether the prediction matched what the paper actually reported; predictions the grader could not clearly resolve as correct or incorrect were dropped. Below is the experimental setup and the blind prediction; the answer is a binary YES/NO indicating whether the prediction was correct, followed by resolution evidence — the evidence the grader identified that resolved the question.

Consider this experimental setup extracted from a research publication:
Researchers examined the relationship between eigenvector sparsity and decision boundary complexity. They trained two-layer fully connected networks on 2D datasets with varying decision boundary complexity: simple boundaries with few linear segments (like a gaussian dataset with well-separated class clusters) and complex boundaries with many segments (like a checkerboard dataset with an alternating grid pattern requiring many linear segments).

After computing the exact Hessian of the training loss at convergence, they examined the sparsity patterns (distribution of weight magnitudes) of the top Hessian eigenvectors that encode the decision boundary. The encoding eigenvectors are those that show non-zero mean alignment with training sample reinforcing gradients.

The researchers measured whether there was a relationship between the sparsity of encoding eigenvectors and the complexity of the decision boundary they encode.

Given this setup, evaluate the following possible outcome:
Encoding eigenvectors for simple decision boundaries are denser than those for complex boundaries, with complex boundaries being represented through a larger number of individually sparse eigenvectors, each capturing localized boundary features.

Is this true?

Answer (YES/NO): NO